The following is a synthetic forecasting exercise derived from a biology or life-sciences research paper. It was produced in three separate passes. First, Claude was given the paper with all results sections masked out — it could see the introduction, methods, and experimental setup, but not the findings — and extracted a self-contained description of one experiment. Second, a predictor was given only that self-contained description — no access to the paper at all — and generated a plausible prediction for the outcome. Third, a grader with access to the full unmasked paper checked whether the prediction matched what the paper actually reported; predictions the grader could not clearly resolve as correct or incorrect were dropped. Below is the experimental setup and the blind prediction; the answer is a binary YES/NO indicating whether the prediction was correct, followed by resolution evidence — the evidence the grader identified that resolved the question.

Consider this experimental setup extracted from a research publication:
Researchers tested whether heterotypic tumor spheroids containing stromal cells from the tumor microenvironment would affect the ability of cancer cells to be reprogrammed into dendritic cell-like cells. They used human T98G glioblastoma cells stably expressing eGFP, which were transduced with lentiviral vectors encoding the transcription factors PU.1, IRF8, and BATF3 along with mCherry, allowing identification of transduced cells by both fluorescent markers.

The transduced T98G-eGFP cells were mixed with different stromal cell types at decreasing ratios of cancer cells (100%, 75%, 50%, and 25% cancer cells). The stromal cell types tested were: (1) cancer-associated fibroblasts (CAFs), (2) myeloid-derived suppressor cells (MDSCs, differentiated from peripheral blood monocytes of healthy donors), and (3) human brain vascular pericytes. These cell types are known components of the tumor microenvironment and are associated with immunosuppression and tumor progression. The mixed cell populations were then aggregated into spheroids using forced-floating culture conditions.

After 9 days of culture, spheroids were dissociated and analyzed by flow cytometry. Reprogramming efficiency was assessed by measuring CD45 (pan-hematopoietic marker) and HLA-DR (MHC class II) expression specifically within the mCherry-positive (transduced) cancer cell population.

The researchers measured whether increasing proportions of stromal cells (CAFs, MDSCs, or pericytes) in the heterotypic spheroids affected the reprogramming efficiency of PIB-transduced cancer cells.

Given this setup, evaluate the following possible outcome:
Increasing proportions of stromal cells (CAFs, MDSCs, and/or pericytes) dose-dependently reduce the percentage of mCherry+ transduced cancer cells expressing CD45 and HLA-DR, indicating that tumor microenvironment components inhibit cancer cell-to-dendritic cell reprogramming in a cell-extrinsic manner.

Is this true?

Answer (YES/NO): NO